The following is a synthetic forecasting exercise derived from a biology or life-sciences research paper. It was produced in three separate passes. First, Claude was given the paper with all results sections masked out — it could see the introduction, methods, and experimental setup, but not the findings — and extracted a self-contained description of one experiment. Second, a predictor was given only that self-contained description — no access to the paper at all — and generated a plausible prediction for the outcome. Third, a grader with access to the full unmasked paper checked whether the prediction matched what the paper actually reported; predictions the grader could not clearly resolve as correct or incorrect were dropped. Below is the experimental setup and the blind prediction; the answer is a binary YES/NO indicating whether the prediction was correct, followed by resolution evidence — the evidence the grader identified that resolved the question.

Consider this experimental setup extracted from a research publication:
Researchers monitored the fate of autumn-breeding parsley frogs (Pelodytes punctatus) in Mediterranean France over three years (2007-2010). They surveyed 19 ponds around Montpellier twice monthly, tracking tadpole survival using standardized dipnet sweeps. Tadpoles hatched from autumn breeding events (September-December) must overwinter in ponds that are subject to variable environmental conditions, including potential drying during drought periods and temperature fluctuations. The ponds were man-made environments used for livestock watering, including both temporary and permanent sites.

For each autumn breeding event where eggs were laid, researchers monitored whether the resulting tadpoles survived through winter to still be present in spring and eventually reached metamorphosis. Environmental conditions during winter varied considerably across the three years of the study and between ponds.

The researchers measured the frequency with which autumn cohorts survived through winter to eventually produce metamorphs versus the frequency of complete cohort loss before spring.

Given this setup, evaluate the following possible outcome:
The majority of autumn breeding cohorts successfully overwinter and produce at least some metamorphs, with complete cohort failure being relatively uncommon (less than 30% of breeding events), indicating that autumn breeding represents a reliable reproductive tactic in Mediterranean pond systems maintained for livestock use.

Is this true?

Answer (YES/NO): NO